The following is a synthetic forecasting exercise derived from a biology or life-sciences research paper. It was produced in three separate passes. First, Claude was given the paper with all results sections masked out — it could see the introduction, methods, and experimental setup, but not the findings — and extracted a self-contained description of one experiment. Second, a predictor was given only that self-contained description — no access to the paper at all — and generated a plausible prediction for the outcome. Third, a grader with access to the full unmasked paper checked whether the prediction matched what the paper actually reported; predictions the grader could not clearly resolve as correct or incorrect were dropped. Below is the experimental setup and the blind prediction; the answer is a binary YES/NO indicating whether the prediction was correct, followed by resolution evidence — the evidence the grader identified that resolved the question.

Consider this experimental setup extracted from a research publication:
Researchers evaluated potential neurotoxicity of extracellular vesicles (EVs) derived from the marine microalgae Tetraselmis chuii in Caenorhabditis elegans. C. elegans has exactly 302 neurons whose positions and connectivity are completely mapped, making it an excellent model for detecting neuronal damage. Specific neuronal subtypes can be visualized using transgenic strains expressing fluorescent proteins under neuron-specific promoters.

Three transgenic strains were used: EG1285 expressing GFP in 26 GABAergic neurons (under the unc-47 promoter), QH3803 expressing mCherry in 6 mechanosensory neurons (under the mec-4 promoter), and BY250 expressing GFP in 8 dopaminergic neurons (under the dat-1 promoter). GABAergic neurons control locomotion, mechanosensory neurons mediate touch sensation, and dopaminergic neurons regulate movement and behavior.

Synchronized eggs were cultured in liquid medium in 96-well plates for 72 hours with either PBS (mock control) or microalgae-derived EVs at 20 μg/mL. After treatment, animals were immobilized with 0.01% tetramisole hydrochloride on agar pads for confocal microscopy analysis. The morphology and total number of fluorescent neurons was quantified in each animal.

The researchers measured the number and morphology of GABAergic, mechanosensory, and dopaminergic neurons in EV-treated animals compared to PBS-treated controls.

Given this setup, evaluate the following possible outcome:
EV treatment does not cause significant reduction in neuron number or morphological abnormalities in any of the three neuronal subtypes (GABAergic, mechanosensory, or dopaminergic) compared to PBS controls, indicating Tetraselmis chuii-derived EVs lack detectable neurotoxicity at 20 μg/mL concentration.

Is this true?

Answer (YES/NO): YES